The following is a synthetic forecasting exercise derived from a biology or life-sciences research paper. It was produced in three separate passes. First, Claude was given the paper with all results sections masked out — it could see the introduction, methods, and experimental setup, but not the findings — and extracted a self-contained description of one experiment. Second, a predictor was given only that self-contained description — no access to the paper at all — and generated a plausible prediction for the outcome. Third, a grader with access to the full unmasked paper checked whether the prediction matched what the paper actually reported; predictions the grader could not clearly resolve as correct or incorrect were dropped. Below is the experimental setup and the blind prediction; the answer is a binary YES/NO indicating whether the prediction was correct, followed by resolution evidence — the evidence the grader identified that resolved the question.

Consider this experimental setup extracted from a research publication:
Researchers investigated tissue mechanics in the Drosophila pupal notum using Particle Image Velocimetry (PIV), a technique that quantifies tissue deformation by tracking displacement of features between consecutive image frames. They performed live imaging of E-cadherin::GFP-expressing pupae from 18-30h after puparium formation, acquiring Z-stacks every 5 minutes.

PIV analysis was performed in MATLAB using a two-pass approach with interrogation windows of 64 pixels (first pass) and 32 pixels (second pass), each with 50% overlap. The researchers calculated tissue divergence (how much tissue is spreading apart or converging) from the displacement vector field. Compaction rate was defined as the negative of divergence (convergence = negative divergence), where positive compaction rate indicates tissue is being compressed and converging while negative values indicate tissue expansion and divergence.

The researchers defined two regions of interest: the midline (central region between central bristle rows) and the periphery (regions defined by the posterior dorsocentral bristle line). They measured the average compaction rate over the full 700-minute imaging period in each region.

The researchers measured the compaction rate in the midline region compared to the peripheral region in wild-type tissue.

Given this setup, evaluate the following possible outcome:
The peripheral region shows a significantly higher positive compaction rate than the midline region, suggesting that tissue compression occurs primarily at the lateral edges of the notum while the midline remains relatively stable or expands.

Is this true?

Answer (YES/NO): NO